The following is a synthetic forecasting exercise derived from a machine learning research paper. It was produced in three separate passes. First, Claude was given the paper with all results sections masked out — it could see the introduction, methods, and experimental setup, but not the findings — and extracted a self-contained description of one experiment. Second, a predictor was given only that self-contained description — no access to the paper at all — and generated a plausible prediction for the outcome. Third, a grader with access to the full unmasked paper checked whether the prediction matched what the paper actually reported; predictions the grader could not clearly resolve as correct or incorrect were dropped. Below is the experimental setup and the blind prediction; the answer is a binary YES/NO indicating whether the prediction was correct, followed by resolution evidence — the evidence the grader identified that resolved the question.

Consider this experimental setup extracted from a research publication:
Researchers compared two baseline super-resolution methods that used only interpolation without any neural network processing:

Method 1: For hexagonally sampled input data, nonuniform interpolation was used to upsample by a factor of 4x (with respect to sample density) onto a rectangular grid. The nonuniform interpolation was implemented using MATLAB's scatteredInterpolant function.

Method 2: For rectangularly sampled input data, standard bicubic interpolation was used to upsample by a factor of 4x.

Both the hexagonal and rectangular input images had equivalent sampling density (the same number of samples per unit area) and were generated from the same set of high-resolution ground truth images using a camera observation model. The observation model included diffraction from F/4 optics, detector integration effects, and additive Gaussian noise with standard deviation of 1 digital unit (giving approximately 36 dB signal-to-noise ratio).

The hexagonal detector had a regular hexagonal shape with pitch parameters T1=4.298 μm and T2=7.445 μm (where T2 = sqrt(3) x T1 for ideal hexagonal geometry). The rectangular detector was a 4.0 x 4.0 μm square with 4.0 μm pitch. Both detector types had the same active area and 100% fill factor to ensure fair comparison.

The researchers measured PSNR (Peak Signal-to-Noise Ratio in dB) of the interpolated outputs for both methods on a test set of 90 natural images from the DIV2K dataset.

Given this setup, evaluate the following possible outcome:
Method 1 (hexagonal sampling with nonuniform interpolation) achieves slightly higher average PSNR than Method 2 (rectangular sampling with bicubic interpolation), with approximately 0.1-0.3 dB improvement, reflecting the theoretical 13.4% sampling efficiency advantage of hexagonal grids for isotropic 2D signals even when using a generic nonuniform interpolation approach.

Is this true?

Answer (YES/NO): NO